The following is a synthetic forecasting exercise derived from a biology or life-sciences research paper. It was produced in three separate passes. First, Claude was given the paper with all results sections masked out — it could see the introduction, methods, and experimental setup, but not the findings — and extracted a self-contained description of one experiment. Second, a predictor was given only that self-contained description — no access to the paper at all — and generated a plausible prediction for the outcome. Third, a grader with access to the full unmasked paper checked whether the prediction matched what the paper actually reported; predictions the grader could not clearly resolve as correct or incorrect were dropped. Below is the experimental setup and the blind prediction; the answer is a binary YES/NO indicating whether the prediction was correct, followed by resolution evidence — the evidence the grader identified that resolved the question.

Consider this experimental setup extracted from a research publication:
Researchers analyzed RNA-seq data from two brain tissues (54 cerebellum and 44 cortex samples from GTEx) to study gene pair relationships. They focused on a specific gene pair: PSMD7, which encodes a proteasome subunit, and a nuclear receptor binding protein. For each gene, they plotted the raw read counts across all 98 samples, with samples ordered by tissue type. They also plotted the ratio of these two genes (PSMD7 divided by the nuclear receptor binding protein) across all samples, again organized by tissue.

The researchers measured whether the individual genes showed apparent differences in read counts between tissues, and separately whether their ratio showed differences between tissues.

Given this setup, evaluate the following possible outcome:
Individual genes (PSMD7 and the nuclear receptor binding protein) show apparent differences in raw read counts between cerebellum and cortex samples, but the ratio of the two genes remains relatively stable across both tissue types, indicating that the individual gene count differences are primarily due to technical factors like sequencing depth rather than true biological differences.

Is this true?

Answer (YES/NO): NO